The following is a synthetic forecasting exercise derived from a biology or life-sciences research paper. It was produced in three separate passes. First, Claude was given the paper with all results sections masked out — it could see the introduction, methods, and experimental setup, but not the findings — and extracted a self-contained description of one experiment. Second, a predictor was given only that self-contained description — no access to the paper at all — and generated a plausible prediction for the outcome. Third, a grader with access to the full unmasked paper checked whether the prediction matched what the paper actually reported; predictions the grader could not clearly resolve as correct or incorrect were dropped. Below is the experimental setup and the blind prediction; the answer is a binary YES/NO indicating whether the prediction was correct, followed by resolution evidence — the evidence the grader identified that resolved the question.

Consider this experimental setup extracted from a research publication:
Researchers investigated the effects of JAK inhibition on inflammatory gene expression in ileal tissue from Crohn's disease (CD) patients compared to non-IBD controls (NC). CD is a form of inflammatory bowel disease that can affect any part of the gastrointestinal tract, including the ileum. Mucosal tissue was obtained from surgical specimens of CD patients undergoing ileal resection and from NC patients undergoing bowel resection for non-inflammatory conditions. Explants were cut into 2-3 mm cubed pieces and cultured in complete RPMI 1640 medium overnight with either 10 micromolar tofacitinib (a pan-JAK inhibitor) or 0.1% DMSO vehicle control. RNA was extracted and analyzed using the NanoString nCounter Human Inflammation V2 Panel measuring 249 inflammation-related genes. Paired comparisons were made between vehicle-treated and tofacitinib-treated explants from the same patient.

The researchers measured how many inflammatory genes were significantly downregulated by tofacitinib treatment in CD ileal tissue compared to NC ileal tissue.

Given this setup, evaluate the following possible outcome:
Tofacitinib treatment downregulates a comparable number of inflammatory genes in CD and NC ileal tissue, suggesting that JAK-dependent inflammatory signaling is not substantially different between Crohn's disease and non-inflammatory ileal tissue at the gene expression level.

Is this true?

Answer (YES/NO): NO